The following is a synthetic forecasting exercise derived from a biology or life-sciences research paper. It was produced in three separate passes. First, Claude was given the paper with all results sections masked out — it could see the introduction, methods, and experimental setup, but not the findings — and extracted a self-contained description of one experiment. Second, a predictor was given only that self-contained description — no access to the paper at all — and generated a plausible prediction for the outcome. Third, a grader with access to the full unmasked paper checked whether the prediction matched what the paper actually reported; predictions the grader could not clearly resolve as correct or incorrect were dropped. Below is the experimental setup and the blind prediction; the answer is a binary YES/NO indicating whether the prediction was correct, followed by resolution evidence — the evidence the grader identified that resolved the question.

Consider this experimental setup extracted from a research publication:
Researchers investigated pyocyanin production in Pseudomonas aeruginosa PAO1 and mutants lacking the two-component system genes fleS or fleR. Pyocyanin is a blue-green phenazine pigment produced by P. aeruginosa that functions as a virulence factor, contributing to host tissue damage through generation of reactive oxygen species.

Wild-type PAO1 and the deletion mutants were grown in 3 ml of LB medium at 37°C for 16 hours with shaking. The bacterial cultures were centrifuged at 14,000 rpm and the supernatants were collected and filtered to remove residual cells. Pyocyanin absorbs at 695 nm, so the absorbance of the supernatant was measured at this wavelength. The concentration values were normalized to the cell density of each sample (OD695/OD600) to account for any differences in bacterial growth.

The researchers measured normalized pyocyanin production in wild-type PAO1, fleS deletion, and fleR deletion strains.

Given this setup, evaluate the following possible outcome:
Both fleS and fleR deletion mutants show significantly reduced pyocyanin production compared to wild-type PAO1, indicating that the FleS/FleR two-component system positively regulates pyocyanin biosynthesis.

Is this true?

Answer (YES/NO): NO